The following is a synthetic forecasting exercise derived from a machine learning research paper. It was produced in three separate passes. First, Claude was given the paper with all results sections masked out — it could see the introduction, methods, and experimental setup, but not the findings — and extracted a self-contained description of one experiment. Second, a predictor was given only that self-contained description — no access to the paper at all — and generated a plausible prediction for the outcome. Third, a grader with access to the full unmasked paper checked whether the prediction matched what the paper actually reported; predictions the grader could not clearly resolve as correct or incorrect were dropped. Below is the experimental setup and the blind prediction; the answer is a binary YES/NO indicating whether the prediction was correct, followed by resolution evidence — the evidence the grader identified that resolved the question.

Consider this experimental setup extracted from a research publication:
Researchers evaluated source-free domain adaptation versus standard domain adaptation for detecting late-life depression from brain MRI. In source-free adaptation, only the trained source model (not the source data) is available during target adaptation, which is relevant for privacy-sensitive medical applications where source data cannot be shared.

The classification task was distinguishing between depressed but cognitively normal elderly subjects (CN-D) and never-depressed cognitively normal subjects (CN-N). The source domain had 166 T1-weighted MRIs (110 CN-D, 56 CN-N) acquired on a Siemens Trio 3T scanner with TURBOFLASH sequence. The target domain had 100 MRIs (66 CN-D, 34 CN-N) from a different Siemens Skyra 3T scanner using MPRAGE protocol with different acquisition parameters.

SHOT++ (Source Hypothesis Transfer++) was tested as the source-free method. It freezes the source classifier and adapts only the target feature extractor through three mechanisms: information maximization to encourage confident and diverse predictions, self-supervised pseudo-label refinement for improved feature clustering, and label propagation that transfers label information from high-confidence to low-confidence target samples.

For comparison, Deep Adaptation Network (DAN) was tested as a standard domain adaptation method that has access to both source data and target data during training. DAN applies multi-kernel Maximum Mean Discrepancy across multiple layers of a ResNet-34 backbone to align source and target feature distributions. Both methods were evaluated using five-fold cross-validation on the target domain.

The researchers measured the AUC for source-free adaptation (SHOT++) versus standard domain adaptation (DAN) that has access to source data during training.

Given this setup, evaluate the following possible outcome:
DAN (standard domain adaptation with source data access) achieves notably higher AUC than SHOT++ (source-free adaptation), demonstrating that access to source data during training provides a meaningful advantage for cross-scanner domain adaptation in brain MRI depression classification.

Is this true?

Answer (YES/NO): YES